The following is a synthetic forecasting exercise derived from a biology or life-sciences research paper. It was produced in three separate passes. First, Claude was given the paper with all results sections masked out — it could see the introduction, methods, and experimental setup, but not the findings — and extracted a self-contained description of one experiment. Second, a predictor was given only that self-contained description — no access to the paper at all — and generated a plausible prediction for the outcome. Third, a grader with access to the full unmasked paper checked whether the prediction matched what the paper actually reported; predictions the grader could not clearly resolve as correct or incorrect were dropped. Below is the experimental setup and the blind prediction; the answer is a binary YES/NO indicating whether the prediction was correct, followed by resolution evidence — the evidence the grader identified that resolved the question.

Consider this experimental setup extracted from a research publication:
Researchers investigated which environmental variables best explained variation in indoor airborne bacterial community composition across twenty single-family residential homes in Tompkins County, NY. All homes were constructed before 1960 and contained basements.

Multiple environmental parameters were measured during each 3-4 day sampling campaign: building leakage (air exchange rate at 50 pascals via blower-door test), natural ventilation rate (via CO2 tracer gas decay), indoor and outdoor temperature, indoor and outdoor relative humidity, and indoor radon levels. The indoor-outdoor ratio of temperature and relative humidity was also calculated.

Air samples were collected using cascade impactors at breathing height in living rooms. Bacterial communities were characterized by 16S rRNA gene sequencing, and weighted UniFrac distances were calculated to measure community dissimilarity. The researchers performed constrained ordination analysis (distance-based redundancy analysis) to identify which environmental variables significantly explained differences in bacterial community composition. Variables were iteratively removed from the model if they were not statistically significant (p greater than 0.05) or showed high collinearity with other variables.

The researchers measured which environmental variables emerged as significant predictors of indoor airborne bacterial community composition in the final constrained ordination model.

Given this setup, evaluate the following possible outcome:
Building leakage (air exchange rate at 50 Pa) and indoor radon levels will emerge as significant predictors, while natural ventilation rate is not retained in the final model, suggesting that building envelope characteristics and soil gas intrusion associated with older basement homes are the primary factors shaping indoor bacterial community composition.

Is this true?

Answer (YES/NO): NO